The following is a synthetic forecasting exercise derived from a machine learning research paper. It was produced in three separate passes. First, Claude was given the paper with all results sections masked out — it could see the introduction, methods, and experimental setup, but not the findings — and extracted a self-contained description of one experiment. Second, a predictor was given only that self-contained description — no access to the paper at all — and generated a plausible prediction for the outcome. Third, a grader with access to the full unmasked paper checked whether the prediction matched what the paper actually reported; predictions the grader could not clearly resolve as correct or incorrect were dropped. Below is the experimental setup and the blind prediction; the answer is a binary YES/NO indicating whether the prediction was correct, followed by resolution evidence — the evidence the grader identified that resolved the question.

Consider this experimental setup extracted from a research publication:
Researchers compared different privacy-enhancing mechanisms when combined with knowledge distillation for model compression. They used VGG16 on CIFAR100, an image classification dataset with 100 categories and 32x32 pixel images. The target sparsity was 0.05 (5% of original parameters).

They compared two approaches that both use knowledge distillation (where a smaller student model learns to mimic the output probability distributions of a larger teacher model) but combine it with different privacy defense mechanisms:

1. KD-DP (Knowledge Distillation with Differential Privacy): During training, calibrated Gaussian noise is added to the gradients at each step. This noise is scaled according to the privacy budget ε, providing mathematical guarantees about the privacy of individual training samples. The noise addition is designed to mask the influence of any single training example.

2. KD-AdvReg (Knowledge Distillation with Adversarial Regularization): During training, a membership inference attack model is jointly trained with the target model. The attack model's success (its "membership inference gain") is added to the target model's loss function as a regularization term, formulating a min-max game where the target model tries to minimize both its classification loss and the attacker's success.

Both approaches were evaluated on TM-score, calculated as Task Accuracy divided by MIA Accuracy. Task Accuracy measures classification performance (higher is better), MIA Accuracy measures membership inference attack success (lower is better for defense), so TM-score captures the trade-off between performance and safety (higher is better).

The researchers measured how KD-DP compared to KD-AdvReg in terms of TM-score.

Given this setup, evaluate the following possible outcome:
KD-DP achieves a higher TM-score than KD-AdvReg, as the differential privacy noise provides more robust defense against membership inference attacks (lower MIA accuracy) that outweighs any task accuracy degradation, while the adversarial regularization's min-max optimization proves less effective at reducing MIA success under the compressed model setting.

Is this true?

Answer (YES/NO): NO